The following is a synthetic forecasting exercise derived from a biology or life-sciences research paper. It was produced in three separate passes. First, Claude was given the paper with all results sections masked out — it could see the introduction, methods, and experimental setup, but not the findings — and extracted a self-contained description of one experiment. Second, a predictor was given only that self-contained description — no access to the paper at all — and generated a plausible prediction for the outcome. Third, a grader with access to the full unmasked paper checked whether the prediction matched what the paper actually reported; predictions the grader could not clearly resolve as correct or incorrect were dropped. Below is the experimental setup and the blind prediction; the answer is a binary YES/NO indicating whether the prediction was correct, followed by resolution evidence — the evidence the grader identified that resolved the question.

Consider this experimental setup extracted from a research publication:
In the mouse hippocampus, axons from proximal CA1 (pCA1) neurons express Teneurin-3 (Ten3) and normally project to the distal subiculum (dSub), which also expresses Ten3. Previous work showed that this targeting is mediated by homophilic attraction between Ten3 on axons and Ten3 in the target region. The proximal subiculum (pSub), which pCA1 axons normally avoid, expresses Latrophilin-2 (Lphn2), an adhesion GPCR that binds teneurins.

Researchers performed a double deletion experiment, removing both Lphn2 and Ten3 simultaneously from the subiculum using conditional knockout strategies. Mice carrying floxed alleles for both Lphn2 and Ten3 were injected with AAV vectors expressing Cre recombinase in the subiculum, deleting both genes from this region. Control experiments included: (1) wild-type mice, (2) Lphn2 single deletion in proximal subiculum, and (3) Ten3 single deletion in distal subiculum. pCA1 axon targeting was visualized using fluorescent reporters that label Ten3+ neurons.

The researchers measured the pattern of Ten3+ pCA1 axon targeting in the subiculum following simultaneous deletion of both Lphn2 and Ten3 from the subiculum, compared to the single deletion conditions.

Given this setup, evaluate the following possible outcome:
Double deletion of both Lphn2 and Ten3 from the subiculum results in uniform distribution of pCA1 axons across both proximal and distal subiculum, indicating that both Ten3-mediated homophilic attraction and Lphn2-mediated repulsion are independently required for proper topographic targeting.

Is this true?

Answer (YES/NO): NO